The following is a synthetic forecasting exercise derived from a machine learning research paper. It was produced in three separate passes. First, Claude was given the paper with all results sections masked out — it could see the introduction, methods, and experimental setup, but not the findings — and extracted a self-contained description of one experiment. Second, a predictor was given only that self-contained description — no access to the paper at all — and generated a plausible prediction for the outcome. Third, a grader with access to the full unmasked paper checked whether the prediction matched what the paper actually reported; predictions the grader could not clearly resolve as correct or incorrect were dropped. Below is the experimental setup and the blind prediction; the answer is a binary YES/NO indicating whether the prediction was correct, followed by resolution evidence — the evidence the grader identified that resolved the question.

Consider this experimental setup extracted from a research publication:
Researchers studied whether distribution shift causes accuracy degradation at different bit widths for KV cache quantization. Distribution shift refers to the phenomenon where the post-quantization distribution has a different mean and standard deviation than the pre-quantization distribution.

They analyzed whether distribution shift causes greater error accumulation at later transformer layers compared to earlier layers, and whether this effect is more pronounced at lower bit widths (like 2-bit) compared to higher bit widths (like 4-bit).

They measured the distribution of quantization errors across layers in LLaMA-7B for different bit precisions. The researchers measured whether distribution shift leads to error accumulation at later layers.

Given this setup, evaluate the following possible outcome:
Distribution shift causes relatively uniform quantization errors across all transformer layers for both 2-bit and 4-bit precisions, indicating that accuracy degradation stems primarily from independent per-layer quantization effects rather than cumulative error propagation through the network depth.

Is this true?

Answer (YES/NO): NO